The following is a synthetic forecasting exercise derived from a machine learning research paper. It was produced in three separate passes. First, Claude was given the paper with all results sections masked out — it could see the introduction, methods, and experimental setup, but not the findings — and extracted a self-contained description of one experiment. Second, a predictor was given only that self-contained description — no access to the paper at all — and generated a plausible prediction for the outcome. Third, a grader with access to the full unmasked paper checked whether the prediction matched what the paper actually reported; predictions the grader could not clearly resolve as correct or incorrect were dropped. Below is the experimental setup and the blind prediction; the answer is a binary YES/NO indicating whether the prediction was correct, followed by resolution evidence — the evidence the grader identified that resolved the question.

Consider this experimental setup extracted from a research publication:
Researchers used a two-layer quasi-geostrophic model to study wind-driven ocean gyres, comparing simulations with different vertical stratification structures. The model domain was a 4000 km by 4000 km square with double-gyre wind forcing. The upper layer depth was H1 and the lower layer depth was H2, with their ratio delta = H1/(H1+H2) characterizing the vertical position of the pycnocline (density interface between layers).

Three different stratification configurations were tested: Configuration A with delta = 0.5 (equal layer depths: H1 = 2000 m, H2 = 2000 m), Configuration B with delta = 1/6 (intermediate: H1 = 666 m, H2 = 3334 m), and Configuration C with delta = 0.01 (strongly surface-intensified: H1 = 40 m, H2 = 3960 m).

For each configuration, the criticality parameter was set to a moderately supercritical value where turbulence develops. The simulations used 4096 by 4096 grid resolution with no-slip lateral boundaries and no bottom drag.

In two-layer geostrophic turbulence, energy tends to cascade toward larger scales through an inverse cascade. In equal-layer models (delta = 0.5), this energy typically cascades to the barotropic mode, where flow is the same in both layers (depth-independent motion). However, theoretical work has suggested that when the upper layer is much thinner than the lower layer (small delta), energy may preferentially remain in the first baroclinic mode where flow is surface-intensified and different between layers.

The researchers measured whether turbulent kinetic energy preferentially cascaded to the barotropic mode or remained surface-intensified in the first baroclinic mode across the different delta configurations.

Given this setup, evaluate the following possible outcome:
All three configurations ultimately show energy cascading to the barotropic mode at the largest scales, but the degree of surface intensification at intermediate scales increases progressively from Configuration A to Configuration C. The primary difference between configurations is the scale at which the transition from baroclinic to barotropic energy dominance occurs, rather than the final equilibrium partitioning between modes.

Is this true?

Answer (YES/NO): NO